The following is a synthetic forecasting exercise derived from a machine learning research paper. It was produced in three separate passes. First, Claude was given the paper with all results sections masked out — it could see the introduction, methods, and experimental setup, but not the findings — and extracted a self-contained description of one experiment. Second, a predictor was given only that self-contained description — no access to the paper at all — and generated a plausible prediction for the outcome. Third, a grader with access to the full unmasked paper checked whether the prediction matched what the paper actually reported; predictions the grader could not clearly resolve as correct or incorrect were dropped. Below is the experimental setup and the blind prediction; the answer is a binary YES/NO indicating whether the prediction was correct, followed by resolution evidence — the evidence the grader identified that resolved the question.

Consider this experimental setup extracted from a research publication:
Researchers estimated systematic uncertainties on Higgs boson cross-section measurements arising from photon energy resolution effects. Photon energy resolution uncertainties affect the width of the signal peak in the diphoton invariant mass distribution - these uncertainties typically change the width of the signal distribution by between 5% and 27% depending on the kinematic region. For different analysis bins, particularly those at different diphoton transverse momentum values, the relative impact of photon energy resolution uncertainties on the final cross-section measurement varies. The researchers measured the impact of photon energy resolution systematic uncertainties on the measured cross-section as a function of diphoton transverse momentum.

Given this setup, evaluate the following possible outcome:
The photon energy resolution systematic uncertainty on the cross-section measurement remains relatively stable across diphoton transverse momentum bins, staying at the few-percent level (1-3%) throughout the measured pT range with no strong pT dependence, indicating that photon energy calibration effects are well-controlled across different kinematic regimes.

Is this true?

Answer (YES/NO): NO